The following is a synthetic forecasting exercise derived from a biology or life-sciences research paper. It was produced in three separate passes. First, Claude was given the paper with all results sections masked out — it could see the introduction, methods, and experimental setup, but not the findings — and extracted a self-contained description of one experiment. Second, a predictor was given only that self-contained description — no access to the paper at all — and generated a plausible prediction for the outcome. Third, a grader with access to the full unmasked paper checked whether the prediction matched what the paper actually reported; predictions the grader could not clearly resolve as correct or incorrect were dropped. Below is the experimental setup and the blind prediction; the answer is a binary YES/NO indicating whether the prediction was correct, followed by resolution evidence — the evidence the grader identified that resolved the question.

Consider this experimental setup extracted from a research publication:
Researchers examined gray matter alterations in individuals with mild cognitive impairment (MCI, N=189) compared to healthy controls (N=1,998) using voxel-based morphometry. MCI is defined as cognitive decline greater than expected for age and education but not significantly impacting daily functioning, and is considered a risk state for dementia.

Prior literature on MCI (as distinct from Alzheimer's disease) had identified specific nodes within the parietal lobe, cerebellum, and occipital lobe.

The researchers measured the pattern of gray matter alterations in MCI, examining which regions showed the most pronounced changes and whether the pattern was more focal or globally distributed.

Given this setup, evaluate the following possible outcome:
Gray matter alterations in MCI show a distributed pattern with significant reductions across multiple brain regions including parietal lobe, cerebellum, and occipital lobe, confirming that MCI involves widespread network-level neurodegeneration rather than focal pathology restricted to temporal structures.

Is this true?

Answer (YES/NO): NO